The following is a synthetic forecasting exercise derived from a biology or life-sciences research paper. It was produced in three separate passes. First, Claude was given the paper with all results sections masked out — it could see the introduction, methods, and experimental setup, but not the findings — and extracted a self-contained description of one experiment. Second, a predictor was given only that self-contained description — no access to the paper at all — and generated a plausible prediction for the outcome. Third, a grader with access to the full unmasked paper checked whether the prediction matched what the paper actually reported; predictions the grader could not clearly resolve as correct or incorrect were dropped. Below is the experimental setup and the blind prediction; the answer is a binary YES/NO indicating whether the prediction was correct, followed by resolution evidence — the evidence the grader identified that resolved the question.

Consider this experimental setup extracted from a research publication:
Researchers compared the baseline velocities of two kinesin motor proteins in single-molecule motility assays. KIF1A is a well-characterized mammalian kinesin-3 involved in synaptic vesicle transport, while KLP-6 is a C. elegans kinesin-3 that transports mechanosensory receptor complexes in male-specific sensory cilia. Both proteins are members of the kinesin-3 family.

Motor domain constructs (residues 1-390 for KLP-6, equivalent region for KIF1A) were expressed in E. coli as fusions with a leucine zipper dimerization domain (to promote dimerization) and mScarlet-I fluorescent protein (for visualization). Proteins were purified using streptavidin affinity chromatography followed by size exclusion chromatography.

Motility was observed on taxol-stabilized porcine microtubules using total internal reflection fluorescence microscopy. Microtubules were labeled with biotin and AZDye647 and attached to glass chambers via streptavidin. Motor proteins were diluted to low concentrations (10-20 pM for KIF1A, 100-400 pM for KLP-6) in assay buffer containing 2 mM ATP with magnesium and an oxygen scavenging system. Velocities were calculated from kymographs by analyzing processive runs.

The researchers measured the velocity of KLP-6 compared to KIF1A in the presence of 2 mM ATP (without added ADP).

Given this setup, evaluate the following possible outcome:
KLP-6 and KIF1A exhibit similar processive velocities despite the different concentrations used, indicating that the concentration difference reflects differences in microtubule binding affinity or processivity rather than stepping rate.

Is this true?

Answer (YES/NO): NO